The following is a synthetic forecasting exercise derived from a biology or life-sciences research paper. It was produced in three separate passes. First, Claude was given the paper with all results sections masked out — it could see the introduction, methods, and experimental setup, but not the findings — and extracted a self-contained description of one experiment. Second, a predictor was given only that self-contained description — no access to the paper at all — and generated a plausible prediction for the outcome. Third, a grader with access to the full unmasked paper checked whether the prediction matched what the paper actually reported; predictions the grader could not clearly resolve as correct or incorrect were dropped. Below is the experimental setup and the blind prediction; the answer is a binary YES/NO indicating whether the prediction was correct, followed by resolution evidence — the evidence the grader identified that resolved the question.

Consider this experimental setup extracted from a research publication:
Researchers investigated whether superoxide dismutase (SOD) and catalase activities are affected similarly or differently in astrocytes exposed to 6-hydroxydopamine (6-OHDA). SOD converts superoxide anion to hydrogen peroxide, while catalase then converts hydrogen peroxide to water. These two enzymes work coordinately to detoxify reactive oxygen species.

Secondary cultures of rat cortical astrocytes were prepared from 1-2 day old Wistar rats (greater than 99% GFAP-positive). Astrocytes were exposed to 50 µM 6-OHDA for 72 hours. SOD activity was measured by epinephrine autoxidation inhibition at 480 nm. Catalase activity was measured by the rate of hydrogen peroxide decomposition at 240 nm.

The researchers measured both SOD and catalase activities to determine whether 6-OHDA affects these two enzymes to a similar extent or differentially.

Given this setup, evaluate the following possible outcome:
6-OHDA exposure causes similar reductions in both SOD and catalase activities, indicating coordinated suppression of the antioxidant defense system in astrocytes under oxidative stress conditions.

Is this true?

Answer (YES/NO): NO